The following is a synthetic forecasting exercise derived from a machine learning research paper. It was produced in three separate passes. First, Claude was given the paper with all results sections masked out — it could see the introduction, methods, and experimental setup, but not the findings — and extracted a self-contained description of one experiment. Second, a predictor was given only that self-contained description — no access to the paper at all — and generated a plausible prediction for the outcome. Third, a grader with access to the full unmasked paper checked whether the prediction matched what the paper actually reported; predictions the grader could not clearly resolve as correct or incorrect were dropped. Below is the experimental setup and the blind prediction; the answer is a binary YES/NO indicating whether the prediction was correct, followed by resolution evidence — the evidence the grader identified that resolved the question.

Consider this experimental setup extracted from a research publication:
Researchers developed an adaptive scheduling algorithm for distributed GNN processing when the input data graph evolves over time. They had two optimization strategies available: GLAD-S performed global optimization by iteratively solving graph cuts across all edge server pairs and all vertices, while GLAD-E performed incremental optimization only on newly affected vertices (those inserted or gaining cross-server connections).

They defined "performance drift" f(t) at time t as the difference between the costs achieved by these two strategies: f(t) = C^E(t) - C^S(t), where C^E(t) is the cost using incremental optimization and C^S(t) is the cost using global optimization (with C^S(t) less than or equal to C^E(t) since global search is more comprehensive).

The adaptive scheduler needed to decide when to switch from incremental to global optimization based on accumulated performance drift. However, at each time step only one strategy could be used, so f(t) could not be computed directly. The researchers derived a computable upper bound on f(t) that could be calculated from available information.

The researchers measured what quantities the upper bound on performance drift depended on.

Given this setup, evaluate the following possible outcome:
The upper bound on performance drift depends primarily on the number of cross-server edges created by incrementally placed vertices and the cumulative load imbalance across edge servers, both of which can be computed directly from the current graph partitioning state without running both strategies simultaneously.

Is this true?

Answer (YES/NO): NO